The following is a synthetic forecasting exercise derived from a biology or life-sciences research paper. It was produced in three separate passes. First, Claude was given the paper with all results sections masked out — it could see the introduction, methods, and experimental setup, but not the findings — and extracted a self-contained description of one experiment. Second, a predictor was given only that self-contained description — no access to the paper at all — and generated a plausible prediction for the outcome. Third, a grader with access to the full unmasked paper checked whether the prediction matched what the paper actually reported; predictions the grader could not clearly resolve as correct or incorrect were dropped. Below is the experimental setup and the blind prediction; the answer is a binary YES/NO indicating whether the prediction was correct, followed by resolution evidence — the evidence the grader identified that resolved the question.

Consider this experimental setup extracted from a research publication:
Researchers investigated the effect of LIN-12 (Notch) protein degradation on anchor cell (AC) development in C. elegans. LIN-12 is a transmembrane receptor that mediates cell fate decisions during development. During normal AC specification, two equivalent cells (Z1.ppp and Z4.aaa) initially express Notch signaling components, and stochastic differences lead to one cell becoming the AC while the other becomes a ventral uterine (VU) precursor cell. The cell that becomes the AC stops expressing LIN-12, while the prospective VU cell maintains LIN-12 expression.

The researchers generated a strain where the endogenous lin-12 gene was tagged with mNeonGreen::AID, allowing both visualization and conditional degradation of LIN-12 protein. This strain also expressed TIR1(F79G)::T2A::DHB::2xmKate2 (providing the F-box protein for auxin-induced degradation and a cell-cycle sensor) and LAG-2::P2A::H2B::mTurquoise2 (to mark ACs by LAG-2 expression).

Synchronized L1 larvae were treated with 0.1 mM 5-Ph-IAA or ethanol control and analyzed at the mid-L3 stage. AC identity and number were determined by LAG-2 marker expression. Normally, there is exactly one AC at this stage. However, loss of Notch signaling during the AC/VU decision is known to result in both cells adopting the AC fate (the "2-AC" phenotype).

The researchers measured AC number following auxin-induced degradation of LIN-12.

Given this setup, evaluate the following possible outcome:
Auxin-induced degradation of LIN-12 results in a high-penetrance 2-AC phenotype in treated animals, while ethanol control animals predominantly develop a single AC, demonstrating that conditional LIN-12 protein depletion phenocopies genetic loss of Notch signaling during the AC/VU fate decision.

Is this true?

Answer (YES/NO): YES